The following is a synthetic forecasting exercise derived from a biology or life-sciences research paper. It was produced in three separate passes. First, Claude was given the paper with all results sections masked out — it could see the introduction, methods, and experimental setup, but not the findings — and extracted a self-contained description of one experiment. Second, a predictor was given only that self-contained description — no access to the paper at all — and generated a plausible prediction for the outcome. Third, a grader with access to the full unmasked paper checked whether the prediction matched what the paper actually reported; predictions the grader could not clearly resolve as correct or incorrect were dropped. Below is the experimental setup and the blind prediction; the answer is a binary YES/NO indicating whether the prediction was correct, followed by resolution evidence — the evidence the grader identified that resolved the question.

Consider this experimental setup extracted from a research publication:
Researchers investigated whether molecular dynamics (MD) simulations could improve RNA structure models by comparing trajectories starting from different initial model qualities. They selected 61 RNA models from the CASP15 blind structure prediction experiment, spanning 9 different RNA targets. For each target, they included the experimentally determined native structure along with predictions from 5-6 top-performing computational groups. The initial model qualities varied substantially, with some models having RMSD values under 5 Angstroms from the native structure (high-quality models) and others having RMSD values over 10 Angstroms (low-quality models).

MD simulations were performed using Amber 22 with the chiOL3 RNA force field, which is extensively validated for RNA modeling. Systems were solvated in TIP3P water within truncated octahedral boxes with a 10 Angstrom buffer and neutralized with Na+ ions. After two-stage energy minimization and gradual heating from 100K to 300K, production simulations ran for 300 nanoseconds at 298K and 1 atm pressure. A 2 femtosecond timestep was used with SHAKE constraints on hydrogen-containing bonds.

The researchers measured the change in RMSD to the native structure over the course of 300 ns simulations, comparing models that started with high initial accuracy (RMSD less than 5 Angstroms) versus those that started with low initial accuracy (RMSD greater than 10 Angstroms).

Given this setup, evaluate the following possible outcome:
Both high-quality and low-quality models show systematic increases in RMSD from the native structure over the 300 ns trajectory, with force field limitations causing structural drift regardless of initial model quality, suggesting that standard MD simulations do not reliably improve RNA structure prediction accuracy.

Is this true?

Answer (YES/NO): NO